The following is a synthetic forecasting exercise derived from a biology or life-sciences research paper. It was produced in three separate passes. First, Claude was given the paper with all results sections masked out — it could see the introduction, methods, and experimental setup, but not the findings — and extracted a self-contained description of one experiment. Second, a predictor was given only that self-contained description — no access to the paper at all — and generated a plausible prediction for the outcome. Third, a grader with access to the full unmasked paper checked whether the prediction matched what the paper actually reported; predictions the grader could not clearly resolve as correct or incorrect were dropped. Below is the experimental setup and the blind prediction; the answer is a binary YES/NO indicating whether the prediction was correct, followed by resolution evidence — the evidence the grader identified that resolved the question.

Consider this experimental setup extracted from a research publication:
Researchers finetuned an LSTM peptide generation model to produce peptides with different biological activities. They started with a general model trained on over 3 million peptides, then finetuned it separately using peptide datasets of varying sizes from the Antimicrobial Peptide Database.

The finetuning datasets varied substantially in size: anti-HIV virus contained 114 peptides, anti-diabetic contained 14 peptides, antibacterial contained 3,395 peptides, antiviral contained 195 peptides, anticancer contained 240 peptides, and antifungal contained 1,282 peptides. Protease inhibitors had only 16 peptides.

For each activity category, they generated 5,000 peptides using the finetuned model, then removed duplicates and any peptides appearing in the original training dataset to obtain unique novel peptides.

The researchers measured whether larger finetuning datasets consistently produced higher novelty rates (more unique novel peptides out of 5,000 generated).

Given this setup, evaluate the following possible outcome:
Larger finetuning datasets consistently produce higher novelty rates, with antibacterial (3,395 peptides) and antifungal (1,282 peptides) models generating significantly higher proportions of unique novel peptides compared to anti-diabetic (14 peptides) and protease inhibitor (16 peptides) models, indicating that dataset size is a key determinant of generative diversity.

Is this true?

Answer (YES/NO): NO